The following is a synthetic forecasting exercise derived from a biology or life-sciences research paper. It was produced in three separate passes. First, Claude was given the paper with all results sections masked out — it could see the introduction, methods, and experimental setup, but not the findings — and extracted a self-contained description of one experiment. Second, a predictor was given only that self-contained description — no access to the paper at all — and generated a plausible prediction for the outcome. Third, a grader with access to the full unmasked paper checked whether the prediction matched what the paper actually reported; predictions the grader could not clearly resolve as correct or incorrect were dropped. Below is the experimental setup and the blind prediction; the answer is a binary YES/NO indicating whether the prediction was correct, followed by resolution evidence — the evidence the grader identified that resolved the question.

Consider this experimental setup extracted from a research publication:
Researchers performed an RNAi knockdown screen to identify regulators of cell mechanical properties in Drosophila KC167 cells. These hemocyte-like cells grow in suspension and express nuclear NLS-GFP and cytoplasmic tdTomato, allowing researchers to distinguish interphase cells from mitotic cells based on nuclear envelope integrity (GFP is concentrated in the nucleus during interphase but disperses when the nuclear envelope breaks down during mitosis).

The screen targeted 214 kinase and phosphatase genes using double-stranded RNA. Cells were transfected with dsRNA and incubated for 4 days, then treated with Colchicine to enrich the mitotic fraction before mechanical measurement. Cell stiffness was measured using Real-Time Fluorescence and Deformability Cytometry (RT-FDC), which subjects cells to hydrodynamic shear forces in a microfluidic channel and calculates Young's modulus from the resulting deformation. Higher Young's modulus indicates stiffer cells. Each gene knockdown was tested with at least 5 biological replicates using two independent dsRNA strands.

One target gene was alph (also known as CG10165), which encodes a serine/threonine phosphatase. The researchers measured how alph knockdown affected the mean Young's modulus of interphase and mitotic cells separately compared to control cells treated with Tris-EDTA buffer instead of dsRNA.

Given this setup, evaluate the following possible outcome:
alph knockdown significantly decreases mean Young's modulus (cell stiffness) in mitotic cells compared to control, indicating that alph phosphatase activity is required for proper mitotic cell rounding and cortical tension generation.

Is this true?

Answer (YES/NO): NO